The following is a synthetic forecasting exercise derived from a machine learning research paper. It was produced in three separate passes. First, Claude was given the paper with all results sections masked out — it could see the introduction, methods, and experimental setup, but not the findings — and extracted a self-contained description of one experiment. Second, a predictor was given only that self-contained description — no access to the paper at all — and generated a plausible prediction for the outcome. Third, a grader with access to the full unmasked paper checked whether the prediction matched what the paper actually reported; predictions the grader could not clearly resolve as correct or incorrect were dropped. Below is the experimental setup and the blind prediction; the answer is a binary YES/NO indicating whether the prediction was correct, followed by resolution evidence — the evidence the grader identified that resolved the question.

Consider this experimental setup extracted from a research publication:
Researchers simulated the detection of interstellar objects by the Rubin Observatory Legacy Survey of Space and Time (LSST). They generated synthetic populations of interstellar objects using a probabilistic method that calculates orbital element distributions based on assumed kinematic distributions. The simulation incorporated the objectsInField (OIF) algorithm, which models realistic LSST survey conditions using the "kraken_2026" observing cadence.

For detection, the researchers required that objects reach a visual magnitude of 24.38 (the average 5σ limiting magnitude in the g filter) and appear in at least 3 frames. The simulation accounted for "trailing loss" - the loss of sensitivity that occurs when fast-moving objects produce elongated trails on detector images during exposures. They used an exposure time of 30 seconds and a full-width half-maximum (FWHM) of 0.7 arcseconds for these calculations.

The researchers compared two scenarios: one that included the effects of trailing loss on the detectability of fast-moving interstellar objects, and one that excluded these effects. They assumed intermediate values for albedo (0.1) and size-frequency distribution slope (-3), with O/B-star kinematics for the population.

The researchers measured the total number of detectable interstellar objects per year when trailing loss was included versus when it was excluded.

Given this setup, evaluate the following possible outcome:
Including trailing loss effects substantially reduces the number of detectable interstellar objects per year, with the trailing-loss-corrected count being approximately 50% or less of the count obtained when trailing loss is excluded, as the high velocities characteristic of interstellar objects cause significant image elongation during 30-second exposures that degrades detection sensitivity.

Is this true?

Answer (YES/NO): YES